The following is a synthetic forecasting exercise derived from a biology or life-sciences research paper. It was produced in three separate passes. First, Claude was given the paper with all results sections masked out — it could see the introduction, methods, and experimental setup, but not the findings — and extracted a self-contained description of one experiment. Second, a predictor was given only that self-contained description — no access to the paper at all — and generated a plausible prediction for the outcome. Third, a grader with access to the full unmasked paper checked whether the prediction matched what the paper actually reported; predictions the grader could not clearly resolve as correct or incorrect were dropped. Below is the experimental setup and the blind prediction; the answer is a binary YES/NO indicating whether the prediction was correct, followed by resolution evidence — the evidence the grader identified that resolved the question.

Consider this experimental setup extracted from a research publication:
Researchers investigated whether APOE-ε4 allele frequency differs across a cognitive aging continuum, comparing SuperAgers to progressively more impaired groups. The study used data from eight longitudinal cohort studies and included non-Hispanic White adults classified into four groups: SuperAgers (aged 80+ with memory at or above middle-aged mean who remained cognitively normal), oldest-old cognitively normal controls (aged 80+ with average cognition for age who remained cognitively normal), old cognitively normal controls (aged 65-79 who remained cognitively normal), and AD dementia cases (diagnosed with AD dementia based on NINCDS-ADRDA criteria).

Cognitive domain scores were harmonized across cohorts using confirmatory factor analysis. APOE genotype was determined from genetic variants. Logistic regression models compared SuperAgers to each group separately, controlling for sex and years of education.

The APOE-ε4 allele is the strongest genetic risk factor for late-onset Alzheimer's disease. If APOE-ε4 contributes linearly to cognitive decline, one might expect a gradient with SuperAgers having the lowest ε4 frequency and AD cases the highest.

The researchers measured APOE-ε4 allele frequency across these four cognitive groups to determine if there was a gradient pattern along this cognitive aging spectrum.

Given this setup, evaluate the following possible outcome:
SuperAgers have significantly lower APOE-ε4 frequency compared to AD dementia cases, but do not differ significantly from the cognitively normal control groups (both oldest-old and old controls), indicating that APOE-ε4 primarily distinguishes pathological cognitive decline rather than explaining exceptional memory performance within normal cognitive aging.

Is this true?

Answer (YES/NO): NO